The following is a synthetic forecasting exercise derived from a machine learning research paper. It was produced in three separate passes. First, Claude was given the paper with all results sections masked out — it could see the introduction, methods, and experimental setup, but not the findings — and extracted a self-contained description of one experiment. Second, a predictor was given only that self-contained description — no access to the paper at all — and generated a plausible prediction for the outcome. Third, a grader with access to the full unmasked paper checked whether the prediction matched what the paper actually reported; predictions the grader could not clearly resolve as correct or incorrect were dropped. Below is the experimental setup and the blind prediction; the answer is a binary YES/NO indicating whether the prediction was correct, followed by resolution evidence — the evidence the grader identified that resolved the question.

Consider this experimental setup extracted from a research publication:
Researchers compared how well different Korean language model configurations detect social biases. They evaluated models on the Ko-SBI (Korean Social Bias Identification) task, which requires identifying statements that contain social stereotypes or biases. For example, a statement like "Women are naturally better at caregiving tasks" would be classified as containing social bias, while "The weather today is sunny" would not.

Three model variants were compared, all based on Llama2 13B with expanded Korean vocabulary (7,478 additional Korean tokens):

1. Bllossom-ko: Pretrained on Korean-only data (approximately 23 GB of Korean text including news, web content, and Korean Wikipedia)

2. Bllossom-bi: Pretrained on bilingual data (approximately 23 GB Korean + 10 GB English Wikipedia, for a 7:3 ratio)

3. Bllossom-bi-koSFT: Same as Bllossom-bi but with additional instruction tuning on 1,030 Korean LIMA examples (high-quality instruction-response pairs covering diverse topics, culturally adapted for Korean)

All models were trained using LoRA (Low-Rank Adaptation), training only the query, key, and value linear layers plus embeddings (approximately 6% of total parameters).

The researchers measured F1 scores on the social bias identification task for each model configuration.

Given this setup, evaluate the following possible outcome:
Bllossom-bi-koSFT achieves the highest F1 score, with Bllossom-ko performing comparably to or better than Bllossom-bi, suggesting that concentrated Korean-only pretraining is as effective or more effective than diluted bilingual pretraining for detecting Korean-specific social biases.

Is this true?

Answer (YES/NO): NO